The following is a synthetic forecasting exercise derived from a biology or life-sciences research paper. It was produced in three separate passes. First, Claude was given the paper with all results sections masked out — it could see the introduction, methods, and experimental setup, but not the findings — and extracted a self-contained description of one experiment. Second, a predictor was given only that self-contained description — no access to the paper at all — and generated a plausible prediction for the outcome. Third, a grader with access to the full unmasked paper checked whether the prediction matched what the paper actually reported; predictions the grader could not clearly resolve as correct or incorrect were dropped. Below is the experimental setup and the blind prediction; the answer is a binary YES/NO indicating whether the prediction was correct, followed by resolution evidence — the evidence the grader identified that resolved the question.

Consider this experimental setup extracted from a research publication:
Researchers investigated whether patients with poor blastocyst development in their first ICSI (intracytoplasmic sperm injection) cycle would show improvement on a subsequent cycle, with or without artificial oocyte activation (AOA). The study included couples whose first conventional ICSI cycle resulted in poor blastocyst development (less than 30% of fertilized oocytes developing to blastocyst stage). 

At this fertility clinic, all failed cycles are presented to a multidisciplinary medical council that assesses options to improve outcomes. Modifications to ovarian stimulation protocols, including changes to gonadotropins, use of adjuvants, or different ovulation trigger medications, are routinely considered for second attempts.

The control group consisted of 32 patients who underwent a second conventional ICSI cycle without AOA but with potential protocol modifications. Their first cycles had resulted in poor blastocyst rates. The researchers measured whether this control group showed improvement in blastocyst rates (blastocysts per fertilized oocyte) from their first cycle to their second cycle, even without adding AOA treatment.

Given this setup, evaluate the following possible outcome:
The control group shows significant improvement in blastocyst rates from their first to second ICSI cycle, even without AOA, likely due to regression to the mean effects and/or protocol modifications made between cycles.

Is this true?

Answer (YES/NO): YES